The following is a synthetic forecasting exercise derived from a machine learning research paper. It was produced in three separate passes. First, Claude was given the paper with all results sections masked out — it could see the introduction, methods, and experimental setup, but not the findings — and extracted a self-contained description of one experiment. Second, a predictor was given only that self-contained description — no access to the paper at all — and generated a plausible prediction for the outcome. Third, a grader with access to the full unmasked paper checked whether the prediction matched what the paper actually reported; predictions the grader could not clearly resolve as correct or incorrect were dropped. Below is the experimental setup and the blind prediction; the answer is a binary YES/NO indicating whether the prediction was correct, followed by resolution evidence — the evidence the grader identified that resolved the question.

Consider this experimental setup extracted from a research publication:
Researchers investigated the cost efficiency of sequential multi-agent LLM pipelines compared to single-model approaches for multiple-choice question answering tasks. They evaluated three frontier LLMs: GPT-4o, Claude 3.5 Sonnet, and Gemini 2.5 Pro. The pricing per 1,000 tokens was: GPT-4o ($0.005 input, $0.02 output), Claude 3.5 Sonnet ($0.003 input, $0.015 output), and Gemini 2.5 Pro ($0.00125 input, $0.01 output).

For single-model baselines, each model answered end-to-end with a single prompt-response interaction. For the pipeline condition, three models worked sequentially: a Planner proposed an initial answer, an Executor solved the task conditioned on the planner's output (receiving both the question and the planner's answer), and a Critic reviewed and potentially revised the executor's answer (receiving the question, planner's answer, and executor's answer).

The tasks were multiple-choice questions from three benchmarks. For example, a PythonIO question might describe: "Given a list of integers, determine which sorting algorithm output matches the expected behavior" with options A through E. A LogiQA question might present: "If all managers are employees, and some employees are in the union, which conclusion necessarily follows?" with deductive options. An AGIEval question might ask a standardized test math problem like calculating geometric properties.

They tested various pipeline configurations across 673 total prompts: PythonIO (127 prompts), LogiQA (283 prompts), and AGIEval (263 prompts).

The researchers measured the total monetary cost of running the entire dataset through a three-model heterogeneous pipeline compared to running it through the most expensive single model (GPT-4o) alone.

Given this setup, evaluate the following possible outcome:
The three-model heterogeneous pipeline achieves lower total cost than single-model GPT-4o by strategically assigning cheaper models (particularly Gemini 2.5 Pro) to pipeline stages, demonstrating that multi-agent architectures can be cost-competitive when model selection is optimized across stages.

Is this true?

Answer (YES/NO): NO